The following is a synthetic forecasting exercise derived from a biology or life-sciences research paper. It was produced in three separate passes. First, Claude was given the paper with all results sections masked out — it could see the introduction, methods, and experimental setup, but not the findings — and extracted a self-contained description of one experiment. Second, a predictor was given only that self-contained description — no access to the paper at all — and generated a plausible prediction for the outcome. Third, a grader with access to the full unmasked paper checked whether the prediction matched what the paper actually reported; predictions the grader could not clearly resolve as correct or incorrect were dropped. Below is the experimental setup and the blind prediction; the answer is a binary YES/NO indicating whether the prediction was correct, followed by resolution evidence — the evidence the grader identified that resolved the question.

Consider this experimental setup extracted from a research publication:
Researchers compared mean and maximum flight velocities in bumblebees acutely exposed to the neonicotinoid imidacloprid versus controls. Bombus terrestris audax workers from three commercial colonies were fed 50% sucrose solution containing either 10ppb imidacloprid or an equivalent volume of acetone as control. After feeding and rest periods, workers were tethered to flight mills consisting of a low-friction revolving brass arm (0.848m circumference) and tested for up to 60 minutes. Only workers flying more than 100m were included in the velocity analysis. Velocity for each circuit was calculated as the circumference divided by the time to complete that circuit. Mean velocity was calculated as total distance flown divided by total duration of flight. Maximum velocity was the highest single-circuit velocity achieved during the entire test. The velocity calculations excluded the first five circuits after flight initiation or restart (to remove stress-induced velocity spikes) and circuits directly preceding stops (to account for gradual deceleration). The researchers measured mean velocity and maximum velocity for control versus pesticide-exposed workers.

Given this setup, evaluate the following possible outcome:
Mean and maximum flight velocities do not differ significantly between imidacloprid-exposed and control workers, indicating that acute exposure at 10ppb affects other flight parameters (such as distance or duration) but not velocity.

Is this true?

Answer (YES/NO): NO